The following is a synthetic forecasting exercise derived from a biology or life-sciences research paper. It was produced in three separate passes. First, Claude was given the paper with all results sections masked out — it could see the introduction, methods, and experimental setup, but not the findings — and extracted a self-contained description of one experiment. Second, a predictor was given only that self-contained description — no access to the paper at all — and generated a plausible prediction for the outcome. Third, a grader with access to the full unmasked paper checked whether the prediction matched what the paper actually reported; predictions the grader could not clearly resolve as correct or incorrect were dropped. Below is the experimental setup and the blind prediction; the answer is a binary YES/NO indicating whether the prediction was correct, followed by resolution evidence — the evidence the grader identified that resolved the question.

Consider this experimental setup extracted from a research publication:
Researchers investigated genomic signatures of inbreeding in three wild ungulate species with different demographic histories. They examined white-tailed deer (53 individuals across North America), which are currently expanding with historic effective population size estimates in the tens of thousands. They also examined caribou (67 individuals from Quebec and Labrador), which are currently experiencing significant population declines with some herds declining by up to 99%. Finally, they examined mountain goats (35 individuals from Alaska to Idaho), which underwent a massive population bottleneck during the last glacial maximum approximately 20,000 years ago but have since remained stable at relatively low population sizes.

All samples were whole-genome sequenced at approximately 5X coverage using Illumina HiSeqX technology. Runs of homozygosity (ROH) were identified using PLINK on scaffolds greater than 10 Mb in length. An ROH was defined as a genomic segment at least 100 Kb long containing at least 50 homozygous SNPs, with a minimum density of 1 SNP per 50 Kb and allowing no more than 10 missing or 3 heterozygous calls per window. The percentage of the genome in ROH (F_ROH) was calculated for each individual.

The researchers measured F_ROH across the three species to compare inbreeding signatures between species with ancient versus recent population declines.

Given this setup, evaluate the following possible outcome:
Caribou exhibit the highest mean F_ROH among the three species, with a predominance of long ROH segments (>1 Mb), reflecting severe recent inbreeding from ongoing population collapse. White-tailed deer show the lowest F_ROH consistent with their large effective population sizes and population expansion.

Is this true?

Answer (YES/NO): NO